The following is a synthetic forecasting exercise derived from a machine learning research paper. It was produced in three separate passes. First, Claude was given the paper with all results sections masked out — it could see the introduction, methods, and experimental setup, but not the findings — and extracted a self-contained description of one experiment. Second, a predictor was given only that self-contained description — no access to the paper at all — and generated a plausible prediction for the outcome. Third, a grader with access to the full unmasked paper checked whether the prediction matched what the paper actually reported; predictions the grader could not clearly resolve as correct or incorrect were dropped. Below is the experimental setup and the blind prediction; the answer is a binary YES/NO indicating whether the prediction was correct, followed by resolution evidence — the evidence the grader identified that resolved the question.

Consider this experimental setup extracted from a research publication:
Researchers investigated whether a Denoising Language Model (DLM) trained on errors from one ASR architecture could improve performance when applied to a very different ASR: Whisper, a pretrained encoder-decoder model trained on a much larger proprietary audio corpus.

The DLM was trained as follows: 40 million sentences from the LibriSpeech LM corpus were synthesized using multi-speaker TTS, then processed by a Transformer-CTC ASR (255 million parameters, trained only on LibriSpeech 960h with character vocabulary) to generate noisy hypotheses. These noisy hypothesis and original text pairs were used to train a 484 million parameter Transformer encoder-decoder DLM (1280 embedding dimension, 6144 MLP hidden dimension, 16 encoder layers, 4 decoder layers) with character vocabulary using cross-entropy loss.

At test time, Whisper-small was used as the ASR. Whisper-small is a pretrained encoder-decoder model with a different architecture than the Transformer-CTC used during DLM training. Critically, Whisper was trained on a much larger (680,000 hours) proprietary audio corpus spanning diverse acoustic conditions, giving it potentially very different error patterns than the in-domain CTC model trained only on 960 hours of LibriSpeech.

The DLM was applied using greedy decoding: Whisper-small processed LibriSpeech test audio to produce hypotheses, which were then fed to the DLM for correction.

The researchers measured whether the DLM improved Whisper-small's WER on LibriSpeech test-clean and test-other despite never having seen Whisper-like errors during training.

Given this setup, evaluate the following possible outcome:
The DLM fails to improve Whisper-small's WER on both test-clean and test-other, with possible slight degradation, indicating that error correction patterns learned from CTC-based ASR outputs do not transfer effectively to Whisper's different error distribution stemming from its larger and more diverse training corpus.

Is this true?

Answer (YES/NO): NO